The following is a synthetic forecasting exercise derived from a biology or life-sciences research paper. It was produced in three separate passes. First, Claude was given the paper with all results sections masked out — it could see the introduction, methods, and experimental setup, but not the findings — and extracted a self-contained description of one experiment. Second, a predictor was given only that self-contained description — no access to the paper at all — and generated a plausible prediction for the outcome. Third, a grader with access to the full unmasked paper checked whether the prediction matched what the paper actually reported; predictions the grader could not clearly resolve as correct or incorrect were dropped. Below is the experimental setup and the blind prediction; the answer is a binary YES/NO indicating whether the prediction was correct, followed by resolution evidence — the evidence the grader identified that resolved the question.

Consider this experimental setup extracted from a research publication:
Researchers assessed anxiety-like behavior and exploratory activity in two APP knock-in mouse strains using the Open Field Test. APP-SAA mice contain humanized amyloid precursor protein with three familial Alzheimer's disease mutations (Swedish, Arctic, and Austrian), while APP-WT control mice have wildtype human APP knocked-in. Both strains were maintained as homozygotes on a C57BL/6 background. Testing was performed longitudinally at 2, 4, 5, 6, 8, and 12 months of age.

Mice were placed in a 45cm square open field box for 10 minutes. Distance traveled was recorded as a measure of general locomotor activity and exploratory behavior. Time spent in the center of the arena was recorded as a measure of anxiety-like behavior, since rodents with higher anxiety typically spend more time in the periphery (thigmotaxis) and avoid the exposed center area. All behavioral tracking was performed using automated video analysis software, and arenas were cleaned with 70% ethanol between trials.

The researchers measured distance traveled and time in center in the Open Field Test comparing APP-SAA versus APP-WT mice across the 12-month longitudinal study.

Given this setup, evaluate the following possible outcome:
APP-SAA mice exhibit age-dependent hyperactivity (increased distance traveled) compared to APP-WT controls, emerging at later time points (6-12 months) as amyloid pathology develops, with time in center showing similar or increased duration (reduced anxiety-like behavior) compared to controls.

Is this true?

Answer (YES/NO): NO